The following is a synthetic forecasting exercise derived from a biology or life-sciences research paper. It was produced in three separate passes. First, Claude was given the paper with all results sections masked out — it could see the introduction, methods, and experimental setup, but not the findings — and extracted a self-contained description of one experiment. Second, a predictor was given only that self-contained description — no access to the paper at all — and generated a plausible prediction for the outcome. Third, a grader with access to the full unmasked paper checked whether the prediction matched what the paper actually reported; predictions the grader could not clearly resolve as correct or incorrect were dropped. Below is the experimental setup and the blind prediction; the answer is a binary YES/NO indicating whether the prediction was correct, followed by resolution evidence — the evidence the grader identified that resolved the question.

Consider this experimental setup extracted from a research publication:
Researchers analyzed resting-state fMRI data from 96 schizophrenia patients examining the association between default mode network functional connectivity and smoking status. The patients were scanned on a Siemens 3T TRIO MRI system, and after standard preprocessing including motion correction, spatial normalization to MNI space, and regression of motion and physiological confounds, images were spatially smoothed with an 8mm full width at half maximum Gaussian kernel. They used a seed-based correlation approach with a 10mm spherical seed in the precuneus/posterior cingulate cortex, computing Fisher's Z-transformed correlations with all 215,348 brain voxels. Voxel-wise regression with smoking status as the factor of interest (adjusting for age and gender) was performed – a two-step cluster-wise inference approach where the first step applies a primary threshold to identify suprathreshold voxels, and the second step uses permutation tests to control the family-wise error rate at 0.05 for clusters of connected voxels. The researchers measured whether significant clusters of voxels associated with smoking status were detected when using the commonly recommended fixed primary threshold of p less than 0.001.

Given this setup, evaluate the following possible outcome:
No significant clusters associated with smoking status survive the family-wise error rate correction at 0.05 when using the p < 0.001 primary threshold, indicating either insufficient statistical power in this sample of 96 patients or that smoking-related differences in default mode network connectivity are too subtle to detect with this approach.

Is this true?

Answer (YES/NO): YES